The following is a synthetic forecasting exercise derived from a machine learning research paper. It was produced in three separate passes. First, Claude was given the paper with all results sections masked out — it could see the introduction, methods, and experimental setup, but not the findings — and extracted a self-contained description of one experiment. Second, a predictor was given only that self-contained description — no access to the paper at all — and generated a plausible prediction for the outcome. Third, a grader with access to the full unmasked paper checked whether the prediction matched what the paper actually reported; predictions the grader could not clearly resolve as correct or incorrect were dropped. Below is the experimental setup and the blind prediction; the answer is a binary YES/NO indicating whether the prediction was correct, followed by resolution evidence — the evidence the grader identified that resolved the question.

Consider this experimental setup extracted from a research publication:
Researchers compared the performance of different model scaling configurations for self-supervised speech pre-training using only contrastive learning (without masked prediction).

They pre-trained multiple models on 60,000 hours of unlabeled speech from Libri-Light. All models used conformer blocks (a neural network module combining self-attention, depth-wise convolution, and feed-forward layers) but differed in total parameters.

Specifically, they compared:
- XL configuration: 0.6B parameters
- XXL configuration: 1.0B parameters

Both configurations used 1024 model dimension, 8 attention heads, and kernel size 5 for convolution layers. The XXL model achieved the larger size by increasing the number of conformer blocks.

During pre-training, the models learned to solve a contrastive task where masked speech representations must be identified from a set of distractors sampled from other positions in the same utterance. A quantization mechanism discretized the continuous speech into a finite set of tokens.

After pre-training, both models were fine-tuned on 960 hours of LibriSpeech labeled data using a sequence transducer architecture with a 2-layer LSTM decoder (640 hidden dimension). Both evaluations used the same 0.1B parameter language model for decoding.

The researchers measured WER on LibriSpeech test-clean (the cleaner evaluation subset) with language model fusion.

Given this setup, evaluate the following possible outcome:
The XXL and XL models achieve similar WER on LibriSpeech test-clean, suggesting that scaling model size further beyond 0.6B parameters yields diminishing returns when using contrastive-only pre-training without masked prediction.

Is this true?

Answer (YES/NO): YES